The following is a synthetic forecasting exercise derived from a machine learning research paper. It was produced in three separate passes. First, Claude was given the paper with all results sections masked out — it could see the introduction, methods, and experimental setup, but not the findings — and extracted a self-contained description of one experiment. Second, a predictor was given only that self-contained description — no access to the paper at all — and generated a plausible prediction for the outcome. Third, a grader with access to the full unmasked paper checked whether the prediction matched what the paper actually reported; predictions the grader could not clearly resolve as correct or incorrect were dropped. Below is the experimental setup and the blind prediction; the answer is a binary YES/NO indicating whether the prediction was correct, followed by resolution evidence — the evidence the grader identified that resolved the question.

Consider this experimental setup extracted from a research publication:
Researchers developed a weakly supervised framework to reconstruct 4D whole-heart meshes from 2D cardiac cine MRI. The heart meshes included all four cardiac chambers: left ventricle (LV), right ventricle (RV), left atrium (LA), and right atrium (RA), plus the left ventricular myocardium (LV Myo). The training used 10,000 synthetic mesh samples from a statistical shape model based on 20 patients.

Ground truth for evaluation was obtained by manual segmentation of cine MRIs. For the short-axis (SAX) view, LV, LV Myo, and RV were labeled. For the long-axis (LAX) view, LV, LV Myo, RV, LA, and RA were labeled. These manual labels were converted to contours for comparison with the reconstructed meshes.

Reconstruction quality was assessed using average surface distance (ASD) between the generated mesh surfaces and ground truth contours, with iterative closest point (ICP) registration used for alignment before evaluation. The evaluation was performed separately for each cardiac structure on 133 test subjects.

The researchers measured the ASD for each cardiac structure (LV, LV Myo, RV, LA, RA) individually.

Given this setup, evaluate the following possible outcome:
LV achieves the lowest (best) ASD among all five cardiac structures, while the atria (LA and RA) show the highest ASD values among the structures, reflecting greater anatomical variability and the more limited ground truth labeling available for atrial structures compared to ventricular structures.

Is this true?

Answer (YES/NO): NO